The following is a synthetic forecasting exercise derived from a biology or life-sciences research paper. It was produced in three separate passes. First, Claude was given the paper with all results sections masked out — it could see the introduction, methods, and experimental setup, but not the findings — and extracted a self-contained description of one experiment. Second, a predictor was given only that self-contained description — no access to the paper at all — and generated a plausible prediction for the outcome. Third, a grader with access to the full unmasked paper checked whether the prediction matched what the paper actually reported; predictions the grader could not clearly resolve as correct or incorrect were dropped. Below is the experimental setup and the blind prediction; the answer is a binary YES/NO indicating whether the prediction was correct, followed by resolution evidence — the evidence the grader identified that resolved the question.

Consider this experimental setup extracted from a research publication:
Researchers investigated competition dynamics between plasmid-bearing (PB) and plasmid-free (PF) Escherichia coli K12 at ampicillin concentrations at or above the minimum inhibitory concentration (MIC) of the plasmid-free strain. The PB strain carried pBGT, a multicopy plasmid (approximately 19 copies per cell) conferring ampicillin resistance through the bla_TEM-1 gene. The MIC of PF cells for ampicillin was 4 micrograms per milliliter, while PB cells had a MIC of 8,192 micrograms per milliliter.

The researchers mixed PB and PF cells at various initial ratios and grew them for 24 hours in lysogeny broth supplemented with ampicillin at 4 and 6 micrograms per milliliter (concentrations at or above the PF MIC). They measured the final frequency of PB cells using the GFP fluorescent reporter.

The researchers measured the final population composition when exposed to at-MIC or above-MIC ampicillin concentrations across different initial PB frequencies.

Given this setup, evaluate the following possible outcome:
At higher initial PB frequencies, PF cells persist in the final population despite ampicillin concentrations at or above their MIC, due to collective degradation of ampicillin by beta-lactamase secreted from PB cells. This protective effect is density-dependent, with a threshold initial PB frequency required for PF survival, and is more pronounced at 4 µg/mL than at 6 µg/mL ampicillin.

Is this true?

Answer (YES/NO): NO